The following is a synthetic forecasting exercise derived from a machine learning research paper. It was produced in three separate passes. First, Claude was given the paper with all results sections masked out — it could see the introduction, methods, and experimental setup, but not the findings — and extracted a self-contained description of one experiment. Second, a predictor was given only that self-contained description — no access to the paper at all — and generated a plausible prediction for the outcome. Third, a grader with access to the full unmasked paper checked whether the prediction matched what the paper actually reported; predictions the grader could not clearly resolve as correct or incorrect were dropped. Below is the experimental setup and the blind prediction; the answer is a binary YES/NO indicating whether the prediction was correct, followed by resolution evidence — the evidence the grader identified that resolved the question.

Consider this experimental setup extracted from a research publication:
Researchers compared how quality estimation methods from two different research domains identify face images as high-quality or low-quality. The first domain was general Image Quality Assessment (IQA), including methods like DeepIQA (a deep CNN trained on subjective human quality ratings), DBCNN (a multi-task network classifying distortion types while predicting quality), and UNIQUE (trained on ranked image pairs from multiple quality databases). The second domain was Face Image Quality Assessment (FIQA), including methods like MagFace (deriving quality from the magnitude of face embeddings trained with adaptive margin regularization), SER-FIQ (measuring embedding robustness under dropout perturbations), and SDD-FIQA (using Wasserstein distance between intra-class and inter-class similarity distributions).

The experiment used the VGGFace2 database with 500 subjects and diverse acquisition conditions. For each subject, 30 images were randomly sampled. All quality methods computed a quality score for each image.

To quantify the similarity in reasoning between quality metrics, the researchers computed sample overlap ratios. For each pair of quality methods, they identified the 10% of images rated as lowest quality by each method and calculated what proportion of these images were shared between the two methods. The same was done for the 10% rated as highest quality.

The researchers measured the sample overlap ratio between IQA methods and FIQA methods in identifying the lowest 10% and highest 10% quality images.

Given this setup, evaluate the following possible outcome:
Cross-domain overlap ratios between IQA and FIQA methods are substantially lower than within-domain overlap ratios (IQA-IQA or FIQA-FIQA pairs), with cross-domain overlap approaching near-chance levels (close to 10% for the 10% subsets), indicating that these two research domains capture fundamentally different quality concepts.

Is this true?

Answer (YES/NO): NO